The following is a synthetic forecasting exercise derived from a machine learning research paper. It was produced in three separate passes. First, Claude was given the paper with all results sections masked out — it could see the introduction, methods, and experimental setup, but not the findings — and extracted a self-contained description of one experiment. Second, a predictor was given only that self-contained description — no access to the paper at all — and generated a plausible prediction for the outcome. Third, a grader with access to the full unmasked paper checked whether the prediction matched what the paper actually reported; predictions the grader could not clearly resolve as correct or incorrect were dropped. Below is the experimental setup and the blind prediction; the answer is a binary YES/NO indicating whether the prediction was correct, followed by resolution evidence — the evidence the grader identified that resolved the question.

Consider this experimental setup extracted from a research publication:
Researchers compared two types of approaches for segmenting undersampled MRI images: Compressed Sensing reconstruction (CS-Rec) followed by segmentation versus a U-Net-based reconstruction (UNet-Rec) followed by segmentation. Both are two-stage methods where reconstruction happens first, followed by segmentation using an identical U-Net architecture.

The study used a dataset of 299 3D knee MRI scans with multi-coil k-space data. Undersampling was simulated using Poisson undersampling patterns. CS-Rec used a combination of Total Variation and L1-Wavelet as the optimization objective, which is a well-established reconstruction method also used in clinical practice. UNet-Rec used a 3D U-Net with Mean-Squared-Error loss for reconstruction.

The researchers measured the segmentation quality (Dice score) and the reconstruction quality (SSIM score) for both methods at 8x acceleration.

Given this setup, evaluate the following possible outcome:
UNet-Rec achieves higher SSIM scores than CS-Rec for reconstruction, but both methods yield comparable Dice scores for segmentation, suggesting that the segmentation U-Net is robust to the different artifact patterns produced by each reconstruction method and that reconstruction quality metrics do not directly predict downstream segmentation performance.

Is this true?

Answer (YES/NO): NO